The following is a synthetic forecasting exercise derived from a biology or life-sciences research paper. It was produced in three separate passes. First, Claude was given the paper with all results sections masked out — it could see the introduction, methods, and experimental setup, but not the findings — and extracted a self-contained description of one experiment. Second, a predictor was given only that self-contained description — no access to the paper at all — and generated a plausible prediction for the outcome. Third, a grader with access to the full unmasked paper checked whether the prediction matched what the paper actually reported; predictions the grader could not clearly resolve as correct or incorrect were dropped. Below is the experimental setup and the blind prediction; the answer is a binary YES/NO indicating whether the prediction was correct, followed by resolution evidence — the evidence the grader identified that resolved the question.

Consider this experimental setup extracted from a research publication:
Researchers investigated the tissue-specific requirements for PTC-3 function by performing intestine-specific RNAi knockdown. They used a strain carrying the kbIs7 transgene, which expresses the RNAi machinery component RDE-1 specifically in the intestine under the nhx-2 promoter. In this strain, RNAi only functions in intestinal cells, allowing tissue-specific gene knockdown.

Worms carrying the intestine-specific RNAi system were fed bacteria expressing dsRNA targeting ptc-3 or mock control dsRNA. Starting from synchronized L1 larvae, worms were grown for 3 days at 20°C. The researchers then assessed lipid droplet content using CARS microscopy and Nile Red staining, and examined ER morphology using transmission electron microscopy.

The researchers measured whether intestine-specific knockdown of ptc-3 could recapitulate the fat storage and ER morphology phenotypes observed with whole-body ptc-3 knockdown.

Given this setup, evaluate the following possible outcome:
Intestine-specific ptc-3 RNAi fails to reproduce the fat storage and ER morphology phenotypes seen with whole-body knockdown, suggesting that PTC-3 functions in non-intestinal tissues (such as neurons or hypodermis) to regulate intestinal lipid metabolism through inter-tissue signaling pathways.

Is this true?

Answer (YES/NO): NO